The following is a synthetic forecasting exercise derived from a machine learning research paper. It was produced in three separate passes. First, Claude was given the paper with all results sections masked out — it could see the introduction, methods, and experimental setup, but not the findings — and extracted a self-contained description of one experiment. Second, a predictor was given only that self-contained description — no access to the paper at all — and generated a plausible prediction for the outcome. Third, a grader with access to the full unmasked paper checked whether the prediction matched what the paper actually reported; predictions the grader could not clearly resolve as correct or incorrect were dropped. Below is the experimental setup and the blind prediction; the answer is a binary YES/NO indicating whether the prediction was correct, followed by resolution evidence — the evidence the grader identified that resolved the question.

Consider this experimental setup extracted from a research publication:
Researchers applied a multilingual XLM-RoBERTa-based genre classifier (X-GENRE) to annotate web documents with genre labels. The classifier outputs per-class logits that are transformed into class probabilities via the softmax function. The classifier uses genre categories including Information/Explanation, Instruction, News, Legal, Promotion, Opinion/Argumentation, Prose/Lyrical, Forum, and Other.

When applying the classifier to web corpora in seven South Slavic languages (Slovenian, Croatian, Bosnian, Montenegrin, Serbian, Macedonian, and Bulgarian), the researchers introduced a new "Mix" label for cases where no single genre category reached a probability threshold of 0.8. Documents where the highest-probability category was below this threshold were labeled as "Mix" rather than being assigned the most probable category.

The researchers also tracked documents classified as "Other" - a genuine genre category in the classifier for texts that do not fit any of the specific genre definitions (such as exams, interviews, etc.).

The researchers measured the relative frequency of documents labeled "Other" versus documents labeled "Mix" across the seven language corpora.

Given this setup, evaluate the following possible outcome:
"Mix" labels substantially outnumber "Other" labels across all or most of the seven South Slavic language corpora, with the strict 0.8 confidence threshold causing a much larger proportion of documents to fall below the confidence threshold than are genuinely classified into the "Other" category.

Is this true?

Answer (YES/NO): YES